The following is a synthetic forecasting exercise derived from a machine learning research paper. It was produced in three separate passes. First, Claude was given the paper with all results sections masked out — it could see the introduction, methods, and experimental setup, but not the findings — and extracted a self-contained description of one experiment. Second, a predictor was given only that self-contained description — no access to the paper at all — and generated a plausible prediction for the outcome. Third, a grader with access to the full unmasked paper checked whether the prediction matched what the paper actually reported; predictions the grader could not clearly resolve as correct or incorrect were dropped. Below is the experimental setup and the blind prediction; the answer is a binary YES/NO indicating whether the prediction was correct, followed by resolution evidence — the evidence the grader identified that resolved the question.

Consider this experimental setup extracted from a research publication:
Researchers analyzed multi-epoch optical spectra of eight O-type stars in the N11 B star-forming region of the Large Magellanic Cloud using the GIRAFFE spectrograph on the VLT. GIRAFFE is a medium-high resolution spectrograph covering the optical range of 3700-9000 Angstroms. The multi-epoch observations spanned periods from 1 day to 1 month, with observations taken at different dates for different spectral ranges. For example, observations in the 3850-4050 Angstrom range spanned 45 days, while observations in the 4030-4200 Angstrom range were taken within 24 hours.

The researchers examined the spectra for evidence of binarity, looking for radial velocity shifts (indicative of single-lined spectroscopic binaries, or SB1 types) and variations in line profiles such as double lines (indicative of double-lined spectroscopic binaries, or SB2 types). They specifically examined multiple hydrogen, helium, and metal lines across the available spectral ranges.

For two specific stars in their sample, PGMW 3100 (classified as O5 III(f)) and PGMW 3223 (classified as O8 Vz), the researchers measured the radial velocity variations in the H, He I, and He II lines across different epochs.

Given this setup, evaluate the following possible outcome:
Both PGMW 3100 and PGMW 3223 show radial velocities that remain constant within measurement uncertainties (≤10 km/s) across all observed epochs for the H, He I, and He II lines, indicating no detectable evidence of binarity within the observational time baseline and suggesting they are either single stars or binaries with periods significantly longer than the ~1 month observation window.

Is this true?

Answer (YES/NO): NO